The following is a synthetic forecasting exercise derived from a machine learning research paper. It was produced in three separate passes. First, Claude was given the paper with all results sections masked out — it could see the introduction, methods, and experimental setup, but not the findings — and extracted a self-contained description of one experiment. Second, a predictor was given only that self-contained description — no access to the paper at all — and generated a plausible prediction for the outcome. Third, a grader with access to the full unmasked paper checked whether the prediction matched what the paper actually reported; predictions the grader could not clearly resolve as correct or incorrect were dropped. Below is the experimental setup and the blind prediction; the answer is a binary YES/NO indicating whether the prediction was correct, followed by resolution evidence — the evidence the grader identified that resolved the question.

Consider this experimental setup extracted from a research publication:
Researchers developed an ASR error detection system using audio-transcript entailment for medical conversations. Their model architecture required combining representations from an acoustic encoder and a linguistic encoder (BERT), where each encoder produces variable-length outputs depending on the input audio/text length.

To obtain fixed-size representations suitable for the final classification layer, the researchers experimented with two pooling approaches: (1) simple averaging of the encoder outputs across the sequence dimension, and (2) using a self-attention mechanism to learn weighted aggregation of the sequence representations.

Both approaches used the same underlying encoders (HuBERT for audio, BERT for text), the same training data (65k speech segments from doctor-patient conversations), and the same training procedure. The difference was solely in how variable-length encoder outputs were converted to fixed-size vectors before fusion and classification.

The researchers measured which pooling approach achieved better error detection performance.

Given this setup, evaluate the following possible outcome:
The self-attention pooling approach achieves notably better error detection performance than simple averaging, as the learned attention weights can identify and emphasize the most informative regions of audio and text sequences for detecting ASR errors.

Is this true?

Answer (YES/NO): NO